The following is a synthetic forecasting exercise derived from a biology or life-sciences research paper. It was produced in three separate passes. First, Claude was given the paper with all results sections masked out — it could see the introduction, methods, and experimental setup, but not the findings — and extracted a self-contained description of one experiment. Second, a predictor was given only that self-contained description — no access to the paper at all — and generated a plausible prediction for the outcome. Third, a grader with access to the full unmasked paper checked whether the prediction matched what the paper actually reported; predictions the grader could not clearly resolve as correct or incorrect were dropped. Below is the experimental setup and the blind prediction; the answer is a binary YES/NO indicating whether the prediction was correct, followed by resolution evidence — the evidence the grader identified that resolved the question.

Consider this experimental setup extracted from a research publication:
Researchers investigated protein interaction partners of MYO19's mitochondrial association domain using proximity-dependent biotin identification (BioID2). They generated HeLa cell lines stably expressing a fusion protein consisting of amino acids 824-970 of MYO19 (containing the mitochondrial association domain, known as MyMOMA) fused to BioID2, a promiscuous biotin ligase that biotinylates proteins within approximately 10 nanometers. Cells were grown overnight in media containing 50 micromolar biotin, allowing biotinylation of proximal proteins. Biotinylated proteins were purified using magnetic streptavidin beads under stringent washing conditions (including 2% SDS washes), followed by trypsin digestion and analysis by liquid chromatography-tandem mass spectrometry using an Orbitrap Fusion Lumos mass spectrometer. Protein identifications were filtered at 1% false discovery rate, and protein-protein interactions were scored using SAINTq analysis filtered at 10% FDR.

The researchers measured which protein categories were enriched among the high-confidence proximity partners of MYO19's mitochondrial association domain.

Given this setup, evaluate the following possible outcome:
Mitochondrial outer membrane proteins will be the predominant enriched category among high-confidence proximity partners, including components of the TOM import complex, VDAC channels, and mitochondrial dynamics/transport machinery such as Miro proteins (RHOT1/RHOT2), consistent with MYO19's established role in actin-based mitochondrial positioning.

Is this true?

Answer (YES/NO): NO